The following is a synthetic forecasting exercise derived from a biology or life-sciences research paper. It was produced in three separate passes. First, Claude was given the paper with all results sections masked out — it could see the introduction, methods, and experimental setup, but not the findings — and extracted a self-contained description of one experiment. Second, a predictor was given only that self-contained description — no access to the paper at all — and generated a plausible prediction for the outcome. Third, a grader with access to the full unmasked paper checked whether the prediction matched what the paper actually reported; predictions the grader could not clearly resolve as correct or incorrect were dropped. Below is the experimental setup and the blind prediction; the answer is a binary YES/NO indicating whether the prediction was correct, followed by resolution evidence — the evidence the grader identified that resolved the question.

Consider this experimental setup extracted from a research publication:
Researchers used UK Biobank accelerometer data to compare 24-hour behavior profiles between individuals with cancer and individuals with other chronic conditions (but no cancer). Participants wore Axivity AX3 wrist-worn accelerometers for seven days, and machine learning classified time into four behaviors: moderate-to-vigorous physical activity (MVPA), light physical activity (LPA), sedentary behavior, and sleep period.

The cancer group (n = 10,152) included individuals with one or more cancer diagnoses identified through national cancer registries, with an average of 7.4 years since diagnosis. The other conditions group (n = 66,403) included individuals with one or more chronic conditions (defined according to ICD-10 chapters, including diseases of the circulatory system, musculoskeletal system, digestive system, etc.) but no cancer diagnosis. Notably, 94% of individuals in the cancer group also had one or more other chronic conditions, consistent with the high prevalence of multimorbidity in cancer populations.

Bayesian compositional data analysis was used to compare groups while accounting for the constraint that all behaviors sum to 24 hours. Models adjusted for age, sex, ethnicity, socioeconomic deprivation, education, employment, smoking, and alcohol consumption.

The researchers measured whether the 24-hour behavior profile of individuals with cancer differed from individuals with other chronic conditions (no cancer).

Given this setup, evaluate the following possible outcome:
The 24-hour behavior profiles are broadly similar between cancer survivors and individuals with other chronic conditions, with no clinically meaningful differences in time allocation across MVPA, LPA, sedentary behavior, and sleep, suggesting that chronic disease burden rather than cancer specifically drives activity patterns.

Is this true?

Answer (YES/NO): NO